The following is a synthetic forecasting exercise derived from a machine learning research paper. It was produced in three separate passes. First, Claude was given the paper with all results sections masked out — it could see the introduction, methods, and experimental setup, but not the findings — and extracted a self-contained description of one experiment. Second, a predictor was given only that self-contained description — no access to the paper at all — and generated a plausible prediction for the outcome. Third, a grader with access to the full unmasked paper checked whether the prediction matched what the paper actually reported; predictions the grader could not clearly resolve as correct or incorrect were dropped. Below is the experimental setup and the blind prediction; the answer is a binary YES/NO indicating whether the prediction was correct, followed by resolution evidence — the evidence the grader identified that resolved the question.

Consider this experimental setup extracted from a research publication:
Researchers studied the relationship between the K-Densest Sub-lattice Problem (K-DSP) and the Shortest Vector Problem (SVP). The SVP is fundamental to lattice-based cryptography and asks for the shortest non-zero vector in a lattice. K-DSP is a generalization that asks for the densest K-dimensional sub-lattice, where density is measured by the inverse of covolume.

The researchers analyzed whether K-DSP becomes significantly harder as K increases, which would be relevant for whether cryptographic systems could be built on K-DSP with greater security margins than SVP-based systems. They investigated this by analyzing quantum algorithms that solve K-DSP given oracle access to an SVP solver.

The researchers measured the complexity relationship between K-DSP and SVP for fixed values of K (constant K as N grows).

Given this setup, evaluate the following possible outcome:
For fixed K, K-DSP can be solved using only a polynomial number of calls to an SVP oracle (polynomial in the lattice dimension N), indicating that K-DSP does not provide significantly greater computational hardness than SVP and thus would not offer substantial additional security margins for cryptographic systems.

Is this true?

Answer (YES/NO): NO